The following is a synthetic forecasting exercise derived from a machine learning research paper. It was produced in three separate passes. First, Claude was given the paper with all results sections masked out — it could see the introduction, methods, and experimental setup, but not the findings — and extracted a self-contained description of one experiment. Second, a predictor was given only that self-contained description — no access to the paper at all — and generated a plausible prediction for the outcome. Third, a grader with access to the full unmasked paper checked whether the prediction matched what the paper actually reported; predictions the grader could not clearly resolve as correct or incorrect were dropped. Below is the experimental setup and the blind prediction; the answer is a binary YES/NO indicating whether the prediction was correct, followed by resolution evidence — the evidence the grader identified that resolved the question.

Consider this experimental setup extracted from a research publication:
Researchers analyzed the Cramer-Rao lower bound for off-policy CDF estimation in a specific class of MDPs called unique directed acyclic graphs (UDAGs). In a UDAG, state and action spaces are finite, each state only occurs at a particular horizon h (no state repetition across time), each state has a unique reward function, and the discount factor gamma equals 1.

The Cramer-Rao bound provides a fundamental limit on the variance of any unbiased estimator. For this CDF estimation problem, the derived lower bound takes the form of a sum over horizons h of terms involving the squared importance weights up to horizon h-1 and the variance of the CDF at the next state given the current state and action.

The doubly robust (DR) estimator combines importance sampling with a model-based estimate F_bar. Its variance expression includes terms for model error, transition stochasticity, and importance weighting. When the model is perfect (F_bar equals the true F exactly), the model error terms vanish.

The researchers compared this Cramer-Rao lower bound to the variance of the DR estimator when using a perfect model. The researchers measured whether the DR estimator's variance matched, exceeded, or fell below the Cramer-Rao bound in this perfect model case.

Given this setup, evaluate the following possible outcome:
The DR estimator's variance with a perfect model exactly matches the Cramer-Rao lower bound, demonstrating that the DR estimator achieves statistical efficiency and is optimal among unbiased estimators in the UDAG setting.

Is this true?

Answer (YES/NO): YES